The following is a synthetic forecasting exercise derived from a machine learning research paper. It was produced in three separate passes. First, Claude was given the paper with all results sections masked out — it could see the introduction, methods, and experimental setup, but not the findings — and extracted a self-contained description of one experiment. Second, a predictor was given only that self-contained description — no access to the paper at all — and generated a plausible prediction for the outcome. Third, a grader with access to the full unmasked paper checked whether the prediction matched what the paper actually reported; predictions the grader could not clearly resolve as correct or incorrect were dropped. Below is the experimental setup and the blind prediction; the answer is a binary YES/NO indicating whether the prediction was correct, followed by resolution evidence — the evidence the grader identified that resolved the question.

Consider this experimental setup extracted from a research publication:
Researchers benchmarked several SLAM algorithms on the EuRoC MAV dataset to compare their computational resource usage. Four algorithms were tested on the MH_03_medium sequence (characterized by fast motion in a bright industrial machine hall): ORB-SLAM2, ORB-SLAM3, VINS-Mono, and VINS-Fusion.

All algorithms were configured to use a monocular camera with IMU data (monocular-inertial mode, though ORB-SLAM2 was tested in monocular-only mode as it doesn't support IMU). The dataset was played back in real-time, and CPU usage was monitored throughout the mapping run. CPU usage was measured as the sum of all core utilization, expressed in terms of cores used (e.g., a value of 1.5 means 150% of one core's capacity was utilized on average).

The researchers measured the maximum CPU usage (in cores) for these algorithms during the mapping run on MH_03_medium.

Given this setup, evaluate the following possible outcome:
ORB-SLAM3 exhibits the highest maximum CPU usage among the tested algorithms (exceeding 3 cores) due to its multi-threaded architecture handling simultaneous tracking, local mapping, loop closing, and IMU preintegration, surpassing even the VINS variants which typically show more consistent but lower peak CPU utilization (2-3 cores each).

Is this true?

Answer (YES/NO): NO